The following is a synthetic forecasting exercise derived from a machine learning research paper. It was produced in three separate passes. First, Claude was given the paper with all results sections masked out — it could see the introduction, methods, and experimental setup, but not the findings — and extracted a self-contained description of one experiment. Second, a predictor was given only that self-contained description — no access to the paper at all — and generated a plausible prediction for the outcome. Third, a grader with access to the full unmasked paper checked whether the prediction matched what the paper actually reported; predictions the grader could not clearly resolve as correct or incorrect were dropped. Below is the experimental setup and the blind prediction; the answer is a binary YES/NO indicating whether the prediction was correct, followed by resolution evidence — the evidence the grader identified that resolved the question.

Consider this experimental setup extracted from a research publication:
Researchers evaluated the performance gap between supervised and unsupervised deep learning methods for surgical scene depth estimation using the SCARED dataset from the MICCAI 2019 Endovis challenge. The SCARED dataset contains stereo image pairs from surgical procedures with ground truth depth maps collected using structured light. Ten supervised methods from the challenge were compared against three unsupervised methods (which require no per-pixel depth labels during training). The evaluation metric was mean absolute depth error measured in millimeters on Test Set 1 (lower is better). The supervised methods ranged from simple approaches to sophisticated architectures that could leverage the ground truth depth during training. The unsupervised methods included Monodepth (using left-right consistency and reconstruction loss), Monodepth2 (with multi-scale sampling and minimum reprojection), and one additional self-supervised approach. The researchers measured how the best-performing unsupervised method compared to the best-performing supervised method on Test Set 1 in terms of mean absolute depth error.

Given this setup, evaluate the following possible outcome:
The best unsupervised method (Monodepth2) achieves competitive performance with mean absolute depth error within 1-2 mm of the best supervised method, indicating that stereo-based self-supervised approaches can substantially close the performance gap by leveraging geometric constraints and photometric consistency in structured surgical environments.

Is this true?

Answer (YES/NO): NO